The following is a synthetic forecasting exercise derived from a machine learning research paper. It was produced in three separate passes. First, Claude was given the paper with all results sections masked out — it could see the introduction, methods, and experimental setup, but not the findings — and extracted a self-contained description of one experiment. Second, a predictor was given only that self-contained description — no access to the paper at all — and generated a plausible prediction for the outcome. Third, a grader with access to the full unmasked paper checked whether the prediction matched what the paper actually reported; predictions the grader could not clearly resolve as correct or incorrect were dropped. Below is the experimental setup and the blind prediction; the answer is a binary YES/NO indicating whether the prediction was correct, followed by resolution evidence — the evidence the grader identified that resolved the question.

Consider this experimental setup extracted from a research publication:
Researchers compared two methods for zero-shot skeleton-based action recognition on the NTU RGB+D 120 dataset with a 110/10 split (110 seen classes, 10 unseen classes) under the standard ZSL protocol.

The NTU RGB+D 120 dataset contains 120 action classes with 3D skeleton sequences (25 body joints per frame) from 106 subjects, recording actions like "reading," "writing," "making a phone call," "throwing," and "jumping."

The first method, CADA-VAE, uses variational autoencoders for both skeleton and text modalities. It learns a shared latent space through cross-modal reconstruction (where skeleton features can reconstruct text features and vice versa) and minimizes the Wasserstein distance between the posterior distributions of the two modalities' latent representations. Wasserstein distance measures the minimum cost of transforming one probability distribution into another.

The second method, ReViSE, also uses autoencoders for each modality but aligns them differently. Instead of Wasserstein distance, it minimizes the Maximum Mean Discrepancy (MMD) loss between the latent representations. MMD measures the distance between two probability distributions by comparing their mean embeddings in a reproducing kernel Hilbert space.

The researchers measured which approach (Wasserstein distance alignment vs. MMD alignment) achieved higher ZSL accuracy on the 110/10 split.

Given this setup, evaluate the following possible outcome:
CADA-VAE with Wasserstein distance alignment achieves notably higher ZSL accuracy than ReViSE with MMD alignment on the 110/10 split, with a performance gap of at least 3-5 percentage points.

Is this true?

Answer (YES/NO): YES